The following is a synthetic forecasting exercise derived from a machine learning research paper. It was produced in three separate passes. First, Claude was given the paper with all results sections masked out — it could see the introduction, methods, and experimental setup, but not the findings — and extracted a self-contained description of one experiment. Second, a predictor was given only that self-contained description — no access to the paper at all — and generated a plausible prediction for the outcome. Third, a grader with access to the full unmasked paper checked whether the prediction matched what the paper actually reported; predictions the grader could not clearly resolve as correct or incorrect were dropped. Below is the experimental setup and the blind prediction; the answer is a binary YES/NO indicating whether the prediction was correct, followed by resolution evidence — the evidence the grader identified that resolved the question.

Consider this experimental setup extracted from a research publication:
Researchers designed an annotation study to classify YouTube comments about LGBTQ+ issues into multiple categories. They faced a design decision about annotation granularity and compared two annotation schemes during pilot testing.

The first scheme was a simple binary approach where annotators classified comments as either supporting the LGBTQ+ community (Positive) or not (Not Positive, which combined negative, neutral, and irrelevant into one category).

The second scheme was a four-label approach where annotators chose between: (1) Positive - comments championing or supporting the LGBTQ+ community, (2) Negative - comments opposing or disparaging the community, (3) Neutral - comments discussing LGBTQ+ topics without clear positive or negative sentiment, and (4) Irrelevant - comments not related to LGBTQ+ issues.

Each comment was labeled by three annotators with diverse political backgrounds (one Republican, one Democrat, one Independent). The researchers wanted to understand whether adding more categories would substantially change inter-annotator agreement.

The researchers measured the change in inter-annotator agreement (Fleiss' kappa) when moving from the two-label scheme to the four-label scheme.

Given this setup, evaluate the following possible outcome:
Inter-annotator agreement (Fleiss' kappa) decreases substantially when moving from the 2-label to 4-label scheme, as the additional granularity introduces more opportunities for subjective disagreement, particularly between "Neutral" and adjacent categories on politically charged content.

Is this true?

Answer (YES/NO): NO